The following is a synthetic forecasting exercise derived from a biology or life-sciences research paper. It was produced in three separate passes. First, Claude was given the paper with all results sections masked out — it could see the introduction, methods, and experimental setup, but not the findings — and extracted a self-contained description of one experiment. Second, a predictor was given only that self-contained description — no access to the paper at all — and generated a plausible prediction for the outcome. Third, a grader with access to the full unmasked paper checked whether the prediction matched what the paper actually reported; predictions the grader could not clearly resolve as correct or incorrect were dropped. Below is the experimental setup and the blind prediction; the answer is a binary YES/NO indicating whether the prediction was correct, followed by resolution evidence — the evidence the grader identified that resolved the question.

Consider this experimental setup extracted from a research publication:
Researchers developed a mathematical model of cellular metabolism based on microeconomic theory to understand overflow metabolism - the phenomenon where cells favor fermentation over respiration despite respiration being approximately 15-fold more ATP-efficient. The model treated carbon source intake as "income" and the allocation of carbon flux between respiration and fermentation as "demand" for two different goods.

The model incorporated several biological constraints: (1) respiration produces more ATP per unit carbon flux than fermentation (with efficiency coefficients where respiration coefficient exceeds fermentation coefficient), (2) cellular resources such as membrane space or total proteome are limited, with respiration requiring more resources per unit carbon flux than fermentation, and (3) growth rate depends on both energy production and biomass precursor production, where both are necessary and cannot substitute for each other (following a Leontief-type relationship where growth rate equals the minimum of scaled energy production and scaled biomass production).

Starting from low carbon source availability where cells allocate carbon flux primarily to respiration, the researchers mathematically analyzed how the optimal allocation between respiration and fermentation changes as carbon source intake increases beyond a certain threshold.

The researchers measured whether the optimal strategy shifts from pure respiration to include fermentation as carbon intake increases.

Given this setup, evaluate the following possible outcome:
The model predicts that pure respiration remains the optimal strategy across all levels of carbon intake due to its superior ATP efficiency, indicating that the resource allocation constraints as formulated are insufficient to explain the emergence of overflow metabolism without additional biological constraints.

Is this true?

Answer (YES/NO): NO